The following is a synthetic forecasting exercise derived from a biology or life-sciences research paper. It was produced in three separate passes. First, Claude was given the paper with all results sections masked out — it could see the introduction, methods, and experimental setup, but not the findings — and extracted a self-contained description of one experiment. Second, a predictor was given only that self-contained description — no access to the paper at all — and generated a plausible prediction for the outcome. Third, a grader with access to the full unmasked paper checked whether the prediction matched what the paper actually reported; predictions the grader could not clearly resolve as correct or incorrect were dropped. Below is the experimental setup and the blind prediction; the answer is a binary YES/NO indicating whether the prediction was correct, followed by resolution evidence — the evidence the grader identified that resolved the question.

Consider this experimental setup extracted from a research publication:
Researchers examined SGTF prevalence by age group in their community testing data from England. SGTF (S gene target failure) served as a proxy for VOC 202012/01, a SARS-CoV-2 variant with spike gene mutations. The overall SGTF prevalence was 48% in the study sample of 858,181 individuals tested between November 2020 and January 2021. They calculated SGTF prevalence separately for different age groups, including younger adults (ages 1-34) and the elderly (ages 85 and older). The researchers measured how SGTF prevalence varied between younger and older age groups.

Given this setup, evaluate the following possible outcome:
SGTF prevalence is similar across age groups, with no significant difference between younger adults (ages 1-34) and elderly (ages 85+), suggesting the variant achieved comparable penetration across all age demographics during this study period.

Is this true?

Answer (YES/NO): NO